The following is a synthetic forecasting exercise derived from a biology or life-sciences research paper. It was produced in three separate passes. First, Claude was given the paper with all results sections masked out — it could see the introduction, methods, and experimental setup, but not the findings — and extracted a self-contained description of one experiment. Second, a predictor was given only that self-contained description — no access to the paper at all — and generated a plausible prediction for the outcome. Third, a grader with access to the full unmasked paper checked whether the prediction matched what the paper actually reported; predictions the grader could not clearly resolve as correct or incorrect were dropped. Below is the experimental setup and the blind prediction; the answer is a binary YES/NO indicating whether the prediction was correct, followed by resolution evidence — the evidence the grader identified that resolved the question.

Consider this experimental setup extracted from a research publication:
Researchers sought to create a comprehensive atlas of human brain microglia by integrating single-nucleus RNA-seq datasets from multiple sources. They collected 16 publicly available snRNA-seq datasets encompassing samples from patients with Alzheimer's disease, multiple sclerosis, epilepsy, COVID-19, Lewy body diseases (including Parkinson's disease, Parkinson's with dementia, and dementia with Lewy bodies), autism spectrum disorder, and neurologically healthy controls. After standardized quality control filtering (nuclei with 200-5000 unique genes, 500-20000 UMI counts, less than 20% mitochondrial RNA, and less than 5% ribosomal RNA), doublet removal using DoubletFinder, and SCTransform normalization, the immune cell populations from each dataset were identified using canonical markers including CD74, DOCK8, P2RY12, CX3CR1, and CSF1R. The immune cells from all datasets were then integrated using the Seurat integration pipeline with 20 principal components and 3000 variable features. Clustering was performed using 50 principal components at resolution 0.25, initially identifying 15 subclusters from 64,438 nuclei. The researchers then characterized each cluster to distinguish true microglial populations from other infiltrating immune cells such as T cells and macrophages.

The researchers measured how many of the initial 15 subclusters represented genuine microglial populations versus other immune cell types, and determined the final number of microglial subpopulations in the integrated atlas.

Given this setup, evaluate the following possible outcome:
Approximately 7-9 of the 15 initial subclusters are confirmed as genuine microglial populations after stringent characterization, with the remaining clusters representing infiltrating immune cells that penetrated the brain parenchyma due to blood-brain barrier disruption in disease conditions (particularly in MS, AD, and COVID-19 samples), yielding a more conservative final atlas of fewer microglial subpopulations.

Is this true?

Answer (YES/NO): NO